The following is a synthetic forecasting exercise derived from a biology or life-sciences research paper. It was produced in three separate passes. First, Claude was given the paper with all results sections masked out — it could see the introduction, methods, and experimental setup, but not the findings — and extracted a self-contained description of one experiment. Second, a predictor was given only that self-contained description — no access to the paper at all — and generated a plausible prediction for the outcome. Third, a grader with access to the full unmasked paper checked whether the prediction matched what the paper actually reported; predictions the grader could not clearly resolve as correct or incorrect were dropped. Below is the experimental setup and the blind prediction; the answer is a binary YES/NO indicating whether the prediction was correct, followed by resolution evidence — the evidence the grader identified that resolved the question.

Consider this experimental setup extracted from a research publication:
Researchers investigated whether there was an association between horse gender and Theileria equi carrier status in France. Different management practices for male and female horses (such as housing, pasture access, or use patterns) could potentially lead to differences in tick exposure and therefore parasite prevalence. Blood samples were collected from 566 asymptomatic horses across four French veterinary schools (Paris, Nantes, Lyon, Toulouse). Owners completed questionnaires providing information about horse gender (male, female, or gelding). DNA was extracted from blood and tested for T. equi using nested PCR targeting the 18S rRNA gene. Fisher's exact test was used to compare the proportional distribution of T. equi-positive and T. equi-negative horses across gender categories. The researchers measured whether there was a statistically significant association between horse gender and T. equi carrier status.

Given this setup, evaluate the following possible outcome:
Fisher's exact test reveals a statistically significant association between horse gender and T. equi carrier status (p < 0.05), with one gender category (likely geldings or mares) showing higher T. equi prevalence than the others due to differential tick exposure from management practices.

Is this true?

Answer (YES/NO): NO